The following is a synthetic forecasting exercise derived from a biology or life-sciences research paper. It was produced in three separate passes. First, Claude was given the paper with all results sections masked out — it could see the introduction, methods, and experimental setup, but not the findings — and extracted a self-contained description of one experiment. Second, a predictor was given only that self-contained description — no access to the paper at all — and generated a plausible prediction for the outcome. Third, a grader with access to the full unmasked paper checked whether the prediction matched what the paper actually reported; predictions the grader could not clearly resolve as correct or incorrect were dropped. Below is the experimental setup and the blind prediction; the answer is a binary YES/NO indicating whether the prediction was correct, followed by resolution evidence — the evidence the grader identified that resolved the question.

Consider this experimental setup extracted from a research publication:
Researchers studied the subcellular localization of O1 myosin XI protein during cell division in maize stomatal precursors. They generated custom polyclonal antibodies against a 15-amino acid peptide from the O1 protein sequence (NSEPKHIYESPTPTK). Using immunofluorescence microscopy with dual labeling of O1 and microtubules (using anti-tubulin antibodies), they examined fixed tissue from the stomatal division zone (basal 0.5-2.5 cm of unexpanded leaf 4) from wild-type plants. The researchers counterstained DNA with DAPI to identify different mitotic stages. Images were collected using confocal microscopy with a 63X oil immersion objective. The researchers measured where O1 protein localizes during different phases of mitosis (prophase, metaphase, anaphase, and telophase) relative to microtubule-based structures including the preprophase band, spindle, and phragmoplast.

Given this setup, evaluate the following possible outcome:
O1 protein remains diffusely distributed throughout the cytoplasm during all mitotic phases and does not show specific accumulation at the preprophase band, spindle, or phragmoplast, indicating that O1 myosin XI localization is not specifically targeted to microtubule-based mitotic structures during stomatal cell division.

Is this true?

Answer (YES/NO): NO